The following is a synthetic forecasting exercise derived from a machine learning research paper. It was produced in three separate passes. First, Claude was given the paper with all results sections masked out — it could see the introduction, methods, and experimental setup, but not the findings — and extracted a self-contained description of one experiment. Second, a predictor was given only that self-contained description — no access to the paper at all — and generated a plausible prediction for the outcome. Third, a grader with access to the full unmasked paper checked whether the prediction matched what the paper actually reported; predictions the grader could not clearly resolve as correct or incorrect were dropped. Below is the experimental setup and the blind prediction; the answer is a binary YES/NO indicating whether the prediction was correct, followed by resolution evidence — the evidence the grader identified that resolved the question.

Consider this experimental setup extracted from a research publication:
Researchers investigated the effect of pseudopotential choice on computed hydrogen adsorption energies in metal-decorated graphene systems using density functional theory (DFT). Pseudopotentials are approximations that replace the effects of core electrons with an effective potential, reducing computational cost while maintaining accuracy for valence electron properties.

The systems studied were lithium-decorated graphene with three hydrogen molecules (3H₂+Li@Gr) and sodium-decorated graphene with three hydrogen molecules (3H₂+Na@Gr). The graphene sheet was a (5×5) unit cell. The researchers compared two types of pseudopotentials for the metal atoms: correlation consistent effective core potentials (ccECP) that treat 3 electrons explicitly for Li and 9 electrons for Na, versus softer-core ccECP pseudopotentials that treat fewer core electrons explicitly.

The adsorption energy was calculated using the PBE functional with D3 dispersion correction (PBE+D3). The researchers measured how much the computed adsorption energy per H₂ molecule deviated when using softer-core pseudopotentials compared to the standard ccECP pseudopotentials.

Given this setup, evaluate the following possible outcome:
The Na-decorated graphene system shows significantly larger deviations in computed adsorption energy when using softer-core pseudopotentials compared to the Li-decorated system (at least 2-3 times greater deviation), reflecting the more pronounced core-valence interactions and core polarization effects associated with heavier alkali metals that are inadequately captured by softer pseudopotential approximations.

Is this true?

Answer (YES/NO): NO